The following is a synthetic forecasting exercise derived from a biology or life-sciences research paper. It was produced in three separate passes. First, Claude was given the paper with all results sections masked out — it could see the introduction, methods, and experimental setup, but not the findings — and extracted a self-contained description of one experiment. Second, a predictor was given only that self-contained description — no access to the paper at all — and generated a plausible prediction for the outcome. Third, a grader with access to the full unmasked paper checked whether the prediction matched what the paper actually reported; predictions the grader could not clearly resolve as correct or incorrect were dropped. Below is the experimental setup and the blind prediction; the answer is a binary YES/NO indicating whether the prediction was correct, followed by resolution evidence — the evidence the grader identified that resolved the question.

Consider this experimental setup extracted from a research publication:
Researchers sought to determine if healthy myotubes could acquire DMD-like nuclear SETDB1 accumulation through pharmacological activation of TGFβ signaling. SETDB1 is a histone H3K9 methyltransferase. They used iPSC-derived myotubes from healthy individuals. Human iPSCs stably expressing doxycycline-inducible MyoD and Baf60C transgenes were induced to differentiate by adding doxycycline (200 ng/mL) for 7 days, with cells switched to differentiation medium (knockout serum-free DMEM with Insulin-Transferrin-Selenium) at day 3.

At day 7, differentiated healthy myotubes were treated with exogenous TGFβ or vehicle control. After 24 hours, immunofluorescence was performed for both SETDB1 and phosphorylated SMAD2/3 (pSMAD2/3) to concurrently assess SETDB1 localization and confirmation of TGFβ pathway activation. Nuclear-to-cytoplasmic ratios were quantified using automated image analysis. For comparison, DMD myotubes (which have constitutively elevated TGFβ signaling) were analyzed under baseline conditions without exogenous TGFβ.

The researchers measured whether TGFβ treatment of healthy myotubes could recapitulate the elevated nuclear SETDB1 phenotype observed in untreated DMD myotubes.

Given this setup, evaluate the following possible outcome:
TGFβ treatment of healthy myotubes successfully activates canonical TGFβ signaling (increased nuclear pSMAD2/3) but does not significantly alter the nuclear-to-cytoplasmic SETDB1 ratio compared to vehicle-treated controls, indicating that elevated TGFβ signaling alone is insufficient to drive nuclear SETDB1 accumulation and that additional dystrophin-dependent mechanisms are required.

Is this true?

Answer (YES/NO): NO